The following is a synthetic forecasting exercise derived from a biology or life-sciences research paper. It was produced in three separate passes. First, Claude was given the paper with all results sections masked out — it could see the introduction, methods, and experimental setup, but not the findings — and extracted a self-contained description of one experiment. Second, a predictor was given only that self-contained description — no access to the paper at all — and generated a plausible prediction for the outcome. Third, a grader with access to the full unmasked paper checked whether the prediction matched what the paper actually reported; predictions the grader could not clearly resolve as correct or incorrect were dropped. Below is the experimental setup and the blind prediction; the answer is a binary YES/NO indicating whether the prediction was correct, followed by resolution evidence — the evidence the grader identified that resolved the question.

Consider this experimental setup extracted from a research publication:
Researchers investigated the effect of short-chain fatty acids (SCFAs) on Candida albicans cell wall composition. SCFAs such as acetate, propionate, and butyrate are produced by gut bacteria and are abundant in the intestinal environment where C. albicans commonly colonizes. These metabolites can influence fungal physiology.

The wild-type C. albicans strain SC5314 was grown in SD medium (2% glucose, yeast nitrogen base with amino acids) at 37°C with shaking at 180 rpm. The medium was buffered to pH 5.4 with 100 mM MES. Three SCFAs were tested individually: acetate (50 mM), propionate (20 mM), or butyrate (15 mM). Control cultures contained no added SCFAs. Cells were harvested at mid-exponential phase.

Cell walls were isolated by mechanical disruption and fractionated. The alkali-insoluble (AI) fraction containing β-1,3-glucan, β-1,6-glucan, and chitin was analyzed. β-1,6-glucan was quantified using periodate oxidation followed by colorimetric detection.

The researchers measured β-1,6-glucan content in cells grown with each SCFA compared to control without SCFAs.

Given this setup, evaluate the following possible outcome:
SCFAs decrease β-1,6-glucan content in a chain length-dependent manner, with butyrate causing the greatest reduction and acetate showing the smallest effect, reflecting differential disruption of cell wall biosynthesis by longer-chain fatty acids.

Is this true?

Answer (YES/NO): NO